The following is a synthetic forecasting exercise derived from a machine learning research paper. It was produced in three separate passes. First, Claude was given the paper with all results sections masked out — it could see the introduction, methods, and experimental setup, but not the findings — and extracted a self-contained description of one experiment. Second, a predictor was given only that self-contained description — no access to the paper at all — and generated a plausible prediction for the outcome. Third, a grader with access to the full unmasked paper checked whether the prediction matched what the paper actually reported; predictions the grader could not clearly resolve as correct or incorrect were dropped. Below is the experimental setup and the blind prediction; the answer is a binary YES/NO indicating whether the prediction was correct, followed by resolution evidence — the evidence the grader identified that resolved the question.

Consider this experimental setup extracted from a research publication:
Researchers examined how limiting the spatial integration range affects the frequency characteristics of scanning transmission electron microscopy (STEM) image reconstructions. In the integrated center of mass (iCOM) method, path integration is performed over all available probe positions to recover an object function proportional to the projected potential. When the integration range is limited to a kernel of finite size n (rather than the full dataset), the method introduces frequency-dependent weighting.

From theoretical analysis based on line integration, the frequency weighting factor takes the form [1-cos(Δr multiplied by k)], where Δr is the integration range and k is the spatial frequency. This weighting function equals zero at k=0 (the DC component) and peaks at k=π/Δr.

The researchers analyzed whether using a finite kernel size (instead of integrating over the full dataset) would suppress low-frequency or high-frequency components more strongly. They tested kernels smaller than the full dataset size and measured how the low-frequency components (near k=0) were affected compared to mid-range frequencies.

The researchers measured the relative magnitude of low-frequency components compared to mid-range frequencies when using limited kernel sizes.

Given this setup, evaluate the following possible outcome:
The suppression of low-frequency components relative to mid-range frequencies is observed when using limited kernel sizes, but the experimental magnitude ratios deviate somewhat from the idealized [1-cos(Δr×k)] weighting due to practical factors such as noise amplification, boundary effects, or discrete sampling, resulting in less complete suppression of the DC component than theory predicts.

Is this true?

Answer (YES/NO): NO